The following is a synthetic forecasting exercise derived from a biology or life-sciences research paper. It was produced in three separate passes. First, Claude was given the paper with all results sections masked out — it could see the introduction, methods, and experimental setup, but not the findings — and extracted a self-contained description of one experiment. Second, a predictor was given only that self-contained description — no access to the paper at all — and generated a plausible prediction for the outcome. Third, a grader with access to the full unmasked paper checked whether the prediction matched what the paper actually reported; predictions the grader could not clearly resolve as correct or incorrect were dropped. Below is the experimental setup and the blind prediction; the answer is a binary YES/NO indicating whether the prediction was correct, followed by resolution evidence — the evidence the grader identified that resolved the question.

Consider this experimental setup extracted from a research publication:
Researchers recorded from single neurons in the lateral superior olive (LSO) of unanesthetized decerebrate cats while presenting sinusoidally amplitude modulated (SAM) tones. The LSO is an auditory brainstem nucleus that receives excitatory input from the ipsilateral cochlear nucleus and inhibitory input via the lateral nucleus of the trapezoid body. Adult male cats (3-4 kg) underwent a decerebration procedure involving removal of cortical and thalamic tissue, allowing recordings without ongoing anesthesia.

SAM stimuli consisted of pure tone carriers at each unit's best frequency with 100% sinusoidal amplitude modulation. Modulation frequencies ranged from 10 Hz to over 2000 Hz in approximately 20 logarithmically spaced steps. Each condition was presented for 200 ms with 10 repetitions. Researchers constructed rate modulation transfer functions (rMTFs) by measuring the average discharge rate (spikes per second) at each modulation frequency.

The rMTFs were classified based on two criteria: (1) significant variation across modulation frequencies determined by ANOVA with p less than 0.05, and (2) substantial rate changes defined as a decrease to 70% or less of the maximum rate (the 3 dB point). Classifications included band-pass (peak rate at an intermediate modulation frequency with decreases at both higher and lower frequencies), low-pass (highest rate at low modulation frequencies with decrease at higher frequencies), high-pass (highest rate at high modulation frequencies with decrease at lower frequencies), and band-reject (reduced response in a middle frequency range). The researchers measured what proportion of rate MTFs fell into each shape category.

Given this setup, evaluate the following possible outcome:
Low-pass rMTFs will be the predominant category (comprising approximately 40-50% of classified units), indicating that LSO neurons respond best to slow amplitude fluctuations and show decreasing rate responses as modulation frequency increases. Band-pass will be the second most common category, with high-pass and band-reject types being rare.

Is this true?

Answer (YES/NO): NO